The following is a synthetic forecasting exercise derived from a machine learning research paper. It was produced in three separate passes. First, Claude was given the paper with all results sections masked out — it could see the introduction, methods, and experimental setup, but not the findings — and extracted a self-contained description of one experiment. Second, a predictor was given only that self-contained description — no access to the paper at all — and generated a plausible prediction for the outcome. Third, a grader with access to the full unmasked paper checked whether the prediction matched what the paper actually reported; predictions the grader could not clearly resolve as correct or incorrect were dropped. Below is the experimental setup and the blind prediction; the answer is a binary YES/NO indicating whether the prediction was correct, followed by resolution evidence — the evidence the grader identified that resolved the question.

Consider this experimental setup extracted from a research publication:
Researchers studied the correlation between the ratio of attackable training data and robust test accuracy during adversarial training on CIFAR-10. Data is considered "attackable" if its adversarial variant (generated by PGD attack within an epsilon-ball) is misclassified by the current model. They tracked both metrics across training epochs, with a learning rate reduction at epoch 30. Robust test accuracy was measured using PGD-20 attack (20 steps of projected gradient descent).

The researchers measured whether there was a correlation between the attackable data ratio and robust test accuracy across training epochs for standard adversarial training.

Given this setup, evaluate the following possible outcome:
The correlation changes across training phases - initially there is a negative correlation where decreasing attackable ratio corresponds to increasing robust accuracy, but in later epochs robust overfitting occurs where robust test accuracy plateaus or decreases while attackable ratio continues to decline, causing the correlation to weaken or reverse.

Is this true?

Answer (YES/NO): YES